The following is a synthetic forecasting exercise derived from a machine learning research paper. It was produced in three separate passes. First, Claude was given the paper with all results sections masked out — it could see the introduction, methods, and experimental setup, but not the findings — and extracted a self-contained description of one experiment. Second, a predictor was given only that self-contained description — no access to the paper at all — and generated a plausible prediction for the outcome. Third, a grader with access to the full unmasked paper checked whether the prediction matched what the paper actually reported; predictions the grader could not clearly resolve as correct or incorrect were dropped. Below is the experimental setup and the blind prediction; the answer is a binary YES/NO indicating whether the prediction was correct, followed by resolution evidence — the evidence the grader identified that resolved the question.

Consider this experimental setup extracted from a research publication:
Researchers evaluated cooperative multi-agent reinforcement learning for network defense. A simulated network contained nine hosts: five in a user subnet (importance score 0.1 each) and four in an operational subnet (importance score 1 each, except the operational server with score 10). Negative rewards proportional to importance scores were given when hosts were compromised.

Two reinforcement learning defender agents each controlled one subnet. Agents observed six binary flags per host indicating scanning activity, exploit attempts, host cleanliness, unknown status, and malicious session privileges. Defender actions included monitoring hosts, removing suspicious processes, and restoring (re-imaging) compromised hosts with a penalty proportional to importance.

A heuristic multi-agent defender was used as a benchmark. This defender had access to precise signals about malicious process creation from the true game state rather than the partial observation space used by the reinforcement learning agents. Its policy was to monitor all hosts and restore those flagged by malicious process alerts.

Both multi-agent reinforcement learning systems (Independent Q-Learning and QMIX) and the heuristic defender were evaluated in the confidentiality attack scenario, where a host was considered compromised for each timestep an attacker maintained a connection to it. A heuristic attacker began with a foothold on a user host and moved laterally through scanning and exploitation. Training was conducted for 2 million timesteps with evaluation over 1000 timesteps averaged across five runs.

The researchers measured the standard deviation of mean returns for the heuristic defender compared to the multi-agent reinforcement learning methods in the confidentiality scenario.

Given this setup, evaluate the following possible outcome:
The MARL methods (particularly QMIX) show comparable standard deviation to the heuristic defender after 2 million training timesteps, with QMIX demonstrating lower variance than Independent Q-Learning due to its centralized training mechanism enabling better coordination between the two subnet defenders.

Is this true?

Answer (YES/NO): NO